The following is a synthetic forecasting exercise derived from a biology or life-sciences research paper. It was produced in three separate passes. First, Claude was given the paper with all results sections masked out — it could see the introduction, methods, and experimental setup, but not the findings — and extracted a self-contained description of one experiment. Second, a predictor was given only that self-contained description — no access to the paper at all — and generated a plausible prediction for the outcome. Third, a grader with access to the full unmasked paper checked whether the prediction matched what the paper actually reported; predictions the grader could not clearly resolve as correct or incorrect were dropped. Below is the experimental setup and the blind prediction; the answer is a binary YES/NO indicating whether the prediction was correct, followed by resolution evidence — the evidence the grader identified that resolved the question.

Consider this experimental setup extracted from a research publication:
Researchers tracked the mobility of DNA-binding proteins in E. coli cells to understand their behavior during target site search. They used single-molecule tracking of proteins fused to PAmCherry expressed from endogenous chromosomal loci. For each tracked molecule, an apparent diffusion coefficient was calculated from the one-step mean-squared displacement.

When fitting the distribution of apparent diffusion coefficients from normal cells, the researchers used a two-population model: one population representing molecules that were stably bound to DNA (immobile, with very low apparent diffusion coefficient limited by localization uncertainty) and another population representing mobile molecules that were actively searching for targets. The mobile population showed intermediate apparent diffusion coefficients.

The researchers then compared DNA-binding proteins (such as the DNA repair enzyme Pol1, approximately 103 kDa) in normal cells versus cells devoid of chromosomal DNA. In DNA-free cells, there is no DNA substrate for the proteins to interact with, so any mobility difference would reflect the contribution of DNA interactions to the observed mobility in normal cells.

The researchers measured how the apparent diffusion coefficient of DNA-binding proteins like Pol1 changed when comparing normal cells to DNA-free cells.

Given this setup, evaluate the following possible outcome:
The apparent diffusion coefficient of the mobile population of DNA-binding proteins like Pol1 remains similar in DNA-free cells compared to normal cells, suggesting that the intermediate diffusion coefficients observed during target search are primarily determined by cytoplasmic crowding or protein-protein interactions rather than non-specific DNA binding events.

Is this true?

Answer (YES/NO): NO